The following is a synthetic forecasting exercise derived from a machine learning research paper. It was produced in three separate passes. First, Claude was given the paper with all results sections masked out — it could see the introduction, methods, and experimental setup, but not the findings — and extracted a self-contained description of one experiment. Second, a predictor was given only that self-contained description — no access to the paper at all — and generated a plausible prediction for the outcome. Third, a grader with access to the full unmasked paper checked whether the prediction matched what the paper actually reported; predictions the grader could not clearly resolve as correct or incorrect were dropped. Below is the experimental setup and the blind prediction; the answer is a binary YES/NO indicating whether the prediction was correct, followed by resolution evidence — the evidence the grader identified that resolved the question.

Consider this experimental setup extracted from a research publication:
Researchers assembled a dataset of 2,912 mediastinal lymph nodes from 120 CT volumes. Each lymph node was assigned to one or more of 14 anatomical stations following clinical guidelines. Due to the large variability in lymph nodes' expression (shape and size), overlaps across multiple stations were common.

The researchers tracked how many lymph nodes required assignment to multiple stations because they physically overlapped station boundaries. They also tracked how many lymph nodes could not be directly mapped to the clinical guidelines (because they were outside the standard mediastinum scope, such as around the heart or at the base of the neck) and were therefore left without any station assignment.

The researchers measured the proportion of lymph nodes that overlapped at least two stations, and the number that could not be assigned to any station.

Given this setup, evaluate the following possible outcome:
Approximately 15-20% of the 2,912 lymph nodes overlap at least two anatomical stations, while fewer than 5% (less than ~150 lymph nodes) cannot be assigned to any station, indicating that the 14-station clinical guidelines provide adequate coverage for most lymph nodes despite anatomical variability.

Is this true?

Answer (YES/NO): NO